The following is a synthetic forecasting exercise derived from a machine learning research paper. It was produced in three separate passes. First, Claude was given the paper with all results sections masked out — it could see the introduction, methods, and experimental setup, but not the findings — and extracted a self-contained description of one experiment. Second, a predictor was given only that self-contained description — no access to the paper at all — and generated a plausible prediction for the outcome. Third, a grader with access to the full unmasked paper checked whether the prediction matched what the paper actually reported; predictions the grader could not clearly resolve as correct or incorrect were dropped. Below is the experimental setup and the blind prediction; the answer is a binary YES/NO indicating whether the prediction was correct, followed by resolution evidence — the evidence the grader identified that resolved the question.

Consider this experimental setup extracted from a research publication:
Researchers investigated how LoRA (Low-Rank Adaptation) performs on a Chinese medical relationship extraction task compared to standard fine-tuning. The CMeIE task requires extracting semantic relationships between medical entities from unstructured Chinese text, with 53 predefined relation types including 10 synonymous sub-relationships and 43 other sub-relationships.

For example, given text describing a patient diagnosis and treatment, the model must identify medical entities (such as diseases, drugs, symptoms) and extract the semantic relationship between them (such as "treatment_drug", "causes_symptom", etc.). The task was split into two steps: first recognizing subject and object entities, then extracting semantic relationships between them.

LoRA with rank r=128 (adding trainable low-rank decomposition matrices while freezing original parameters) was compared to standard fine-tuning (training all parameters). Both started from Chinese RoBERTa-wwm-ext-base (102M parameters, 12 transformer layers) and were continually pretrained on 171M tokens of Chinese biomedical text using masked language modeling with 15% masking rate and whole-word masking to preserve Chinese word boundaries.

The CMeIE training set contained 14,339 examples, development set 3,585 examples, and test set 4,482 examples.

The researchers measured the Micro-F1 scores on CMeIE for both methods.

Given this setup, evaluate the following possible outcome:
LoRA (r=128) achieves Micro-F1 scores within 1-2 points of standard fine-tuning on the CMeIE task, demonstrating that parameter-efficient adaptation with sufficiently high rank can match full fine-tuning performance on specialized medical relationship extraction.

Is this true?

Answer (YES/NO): NO